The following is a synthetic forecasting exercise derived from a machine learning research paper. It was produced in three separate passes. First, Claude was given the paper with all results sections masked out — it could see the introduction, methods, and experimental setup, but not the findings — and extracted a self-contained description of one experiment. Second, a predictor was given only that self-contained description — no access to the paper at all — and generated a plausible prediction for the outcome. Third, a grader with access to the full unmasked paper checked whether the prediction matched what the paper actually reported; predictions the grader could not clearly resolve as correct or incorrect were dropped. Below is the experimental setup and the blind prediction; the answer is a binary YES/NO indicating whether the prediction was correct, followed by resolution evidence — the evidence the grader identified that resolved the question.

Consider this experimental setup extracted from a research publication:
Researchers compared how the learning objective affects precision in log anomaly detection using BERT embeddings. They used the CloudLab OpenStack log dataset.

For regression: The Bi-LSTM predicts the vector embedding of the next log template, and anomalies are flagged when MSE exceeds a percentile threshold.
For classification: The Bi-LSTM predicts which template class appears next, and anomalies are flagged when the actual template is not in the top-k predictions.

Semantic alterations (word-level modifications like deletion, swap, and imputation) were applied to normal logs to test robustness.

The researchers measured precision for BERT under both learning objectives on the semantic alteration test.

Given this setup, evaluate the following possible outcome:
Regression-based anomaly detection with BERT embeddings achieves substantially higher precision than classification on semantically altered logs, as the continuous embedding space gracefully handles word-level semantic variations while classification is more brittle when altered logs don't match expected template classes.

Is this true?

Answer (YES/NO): NO